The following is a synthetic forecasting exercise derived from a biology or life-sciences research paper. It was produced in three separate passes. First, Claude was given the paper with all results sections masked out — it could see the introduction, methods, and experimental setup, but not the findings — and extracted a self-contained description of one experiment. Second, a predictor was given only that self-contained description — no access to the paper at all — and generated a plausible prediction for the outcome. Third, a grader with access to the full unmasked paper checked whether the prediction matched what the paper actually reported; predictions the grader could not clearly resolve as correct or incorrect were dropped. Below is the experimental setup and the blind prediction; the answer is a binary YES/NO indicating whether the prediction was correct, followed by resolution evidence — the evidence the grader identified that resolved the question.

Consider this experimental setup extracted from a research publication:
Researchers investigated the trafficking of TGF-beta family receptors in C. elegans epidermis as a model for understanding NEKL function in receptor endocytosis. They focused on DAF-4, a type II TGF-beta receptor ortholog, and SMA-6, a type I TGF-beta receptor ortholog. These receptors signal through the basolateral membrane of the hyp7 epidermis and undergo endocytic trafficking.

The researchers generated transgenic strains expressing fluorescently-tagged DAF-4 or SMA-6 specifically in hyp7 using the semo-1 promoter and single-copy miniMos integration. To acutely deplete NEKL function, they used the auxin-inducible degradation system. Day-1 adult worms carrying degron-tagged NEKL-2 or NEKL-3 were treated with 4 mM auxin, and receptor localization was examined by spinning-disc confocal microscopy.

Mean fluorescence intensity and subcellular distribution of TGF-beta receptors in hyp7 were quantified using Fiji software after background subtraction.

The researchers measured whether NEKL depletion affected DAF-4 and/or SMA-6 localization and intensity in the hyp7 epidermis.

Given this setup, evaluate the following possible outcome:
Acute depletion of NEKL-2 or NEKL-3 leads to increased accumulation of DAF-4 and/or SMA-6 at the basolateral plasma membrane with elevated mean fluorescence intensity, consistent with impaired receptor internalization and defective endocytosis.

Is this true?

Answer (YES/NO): YES